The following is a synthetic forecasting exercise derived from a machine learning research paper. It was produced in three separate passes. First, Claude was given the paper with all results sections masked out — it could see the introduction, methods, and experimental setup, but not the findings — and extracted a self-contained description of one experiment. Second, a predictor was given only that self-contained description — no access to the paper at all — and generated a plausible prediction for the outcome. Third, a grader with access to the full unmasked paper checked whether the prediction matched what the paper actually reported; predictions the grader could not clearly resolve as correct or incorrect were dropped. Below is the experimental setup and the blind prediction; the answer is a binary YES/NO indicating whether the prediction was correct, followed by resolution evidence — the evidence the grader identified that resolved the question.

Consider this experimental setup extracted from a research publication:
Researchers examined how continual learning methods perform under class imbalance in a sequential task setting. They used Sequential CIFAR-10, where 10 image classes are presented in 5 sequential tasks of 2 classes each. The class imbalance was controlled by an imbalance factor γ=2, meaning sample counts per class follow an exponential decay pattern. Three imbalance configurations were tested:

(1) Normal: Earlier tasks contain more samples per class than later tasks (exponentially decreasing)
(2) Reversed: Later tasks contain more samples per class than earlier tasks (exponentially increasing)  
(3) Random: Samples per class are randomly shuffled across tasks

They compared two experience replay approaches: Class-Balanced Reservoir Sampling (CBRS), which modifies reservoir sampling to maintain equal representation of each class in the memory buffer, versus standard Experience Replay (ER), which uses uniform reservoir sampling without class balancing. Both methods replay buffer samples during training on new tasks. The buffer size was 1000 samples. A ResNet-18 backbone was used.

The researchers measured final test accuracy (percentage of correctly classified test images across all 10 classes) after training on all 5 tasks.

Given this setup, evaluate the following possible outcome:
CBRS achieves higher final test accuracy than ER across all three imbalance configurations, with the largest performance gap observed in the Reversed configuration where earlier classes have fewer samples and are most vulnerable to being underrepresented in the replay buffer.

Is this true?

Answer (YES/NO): NO